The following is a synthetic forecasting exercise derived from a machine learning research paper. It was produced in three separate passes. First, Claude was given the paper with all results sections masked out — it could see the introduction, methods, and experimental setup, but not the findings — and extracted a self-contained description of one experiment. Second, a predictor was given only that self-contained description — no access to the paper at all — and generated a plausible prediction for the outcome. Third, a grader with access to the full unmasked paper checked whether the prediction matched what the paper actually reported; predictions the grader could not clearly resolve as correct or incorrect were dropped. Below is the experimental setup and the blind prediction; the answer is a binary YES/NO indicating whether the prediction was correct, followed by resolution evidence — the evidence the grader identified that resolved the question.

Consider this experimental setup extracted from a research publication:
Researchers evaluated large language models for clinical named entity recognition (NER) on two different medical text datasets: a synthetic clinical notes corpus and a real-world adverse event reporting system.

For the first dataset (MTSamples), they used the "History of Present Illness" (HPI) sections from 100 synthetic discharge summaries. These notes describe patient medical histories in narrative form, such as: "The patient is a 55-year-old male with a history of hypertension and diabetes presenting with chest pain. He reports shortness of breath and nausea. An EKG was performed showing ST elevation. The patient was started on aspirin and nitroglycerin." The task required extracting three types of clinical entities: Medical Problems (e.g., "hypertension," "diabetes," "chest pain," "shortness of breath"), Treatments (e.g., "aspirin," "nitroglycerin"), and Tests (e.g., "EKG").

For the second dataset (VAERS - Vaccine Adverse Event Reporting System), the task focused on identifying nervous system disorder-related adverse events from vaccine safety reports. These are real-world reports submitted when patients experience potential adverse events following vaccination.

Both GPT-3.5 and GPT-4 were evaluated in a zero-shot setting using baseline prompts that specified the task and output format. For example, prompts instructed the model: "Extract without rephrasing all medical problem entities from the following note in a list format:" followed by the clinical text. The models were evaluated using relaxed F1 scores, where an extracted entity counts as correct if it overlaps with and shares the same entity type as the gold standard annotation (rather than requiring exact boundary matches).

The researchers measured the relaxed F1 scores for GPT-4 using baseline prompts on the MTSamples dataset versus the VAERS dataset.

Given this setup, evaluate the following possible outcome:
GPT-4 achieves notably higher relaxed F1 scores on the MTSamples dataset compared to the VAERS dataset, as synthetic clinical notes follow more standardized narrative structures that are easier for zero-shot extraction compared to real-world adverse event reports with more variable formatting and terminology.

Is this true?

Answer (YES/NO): YES